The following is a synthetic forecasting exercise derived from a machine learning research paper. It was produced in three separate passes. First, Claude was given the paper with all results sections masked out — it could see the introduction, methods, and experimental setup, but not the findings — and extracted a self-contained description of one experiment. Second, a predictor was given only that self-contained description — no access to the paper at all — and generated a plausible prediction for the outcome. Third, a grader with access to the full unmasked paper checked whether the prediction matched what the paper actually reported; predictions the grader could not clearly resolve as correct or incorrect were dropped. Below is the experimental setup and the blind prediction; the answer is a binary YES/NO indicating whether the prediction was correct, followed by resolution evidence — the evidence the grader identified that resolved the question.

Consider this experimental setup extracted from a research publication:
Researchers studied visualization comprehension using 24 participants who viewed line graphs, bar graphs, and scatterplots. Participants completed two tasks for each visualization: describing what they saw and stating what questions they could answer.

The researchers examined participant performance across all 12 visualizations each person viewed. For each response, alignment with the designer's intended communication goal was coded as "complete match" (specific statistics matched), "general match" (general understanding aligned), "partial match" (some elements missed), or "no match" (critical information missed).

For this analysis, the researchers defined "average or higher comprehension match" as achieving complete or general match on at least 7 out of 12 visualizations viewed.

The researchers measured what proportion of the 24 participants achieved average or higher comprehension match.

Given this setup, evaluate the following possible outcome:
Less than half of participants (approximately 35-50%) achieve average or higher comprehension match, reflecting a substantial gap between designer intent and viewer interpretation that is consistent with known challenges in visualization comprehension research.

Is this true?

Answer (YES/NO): YES